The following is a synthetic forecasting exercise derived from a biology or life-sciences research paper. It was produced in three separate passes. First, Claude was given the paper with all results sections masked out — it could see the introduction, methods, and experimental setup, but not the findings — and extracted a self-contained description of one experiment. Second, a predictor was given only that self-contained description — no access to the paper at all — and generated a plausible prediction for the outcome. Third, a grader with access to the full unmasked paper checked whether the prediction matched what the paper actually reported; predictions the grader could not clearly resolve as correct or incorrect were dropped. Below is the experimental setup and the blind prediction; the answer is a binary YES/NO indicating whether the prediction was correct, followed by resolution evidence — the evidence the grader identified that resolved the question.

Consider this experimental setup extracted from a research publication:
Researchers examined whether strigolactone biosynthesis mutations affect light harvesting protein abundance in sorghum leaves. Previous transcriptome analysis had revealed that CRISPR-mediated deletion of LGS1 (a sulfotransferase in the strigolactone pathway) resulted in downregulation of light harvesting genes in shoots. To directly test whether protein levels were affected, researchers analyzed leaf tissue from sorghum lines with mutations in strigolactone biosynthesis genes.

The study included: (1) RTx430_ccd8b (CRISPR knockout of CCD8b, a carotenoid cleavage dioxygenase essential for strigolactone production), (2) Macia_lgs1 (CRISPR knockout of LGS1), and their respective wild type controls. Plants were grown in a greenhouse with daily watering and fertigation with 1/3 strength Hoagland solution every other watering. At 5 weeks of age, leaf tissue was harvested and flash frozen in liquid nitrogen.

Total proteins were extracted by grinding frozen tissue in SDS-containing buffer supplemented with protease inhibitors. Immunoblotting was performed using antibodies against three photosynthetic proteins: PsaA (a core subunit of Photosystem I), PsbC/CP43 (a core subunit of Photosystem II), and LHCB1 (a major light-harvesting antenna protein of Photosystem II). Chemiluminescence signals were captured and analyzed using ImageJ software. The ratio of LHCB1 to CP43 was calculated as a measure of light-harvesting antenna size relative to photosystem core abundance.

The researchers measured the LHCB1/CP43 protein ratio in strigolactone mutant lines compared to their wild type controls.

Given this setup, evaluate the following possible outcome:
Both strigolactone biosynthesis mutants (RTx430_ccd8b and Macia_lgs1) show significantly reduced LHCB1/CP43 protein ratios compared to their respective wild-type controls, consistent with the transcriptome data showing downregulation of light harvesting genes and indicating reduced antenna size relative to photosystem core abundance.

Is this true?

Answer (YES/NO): NO